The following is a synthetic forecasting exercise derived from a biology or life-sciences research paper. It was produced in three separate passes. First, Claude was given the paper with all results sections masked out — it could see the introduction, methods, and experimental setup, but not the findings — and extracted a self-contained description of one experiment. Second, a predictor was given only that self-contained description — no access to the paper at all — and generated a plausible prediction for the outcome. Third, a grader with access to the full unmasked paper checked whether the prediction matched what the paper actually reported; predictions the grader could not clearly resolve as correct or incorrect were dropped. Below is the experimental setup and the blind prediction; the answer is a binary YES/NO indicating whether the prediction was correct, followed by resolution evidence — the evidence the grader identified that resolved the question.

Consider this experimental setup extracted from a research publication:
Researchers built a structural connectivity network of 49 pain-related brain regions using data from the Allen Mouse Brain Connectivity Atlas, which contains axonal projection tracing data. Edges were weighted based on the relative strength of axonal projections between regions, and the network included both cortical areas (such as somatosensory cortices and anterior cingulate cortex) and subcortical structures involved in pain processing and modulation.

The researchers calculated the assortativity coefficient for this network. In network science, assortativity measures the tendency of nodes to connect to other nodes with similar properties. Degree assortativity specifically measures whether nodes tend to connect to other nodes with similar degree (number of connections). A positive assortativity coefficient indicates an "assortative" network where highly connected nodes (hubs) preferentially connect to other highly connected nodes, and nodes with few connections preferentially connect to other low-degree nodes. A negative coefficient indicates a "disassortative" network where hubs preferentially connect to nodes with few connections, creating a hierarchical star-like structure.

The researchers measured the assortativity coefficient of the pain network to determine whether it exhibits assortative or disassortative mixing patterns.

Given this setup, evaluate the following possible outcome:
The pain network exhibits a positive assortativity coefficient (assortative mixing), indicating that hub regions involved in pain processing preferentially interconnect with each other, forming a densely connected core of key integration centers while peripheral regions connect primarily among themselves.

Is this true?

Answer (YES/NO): YES